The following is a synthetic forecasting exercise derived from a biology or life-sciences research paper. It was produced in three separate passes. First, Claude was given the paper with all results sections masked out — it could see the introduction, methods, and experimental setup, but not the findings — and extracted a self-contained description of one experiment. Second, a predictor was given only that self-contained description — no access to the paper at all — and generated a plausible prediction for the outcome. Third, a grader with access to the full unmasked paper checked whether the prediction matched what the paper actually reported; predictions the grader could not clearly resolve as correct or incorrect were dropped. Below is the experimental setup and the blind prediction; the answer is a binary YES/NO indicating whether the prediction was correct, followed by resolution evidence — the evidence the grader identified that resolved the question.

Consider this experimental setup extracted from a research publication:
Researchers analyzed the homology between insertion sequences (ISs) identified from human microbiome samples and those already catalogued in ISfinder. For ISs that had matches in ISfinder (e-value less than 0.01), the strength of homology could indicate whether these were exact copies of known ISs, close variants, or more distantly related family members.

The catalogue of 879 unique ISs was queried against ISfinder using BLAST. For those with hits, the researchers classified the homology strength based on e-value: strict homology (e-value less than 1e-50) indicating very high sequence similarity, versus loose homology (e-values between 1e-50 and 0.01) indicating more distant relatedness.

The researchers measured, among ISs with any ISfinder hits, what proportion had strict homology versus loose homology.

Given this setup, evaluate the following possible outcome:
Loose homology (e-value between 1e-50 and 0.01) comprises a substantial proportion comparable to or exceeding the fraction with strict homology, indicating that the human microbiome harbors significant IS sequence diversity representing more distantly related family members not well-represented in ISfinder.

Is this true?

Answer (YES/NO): YES